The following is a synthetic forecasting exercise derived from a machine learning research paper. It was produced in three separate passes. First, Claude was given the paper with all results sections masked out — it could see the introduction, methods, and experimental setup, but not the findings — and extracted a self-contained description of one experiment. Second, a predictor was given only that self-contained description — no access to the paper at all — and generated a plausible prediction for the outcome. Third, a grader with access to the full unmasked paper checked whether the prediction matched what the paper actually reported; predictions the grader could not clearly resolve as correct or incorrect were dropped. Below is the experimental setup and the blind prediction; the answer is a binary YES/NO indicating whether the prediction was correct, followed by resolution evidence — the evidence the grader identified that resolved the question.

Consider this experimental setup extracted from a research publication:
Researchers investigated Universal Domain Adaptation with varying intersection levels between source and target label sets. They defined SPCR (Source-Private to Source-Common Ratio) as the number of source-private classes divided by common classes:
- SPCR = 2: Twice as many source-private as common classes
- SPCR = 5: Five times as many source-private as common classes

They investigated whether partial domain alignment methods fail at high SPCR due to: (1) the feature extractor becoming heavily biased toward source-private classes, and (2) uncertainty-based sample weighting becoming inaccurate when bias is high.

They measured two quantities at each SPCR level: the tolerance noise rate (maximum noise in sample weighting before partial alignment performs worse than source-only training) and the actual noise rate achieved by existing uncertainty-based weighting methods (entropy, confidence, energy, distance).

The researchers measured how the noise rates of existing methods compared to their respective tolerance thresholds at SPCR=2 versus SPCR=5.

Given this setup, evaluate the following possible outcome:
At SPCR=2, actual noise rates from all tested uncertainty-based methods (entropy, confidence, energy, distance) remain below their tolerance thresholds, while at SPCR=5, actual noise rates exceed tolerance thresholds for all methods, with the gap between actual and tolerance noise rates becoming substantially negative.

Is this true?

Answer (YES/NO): YES